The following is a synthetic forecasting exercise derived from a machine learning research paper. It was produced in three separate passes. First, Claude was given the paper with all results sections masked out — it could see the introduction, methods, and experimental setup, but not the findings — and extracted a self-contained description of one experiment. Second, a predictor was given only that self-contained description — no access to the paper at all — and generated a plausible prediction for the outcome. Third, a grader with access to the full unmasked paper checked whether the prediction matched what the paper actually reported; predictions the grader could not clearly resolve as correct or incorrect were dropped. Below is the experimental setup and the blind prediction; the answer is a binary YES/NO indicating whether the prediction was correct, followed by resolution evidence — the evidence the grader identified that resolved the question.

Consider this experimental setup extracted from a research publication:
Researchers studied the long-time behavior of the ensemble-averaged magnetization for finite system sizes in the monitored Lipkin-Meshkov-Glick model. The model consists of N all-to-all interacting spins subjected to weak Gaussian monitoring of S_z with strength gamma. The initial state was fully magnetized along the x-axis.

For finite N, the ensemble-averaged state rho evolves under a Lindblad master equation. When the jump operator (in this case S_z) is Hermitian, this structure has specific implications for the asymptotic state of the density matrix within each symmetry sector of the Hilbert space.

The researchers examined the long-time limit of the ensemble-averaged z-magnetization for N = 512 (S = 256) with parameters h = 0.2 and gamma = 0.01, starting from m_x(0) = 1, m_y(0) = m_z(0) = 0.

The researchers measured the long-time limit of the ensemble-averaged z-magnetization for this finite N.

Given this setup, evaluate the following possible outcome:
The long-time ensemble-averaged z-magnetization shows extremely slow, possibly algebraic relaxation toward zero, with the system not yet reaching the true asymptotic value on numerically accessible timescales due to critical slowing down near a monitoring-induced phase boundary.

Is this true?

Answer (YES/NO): NO